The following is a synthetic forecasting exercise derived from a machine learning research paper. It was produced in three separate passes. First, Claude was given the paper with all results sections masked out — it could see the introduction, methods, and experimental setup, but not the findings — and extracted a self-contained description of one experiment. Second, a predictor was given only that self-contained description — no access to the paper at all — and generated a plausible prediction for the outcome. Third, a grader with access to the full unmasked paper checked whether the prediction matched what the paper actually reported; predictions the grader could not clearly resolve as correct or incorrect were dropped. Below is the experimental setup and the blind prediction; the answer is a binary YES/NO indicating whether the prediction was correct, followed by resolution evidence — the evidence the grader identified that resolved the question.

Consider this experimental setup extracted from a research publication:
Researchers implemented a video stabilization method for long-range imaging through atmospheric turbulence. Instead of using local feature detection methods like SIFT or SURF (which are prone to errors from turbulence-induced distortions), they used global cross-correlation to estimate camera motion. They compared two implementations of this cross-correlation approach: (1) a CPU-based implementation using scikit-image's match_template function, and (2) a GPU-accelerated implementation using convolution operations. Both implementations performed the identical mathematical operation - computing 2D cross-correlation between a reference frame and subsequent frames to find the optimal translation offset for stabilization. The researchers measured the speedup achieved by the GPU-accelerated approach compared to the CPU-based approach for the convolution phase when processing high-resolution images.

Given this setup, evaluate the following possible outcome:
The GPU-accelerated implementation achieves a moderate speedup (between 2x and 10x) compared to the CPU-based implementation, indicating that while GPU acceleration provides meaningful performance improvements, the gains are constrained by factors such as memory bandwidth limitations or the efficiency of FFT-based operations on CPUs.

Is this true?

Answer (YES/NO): NO